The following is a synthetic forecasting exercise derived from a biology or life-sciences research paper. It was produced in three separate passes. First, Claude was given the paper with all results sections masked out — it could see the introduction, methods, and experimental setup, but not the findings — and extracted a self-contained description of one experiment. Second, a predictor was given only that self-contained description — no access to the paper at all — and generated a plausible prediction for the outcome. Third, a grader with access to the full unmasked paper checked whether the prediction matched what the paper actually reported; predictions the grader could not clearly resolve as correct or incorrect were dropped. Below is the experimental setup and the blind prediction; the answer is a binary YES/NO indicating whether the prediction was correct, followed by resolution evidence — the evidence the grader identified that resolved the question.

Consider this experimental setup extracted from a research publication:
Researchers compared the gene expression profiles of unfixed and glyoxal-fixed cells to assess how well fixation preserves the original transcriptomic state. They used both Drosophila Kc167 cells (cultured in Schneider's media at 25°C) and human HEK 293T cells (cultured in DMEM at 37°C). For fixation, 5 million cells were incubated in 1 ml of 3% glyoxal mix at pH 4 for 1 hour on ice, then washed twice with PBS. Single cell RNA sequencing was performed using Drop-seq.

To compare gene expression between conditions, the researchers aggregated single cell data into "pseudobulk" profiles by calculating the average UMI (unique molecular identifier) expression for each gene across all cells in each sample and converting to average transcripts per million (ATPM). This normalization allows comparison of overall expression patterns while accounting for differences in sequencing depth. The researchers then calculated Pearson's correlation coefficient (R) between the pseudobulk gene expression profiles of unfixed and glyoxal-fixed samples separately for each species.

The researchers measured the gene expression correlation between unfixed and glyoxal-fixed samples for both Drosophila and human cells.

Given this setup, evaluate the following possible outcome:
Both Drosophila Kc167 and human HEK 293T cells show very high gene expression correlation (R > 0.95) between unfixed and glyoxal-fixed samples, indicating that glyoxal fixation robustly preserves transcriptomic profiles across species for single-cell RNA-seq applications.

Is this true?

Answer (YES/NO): NO